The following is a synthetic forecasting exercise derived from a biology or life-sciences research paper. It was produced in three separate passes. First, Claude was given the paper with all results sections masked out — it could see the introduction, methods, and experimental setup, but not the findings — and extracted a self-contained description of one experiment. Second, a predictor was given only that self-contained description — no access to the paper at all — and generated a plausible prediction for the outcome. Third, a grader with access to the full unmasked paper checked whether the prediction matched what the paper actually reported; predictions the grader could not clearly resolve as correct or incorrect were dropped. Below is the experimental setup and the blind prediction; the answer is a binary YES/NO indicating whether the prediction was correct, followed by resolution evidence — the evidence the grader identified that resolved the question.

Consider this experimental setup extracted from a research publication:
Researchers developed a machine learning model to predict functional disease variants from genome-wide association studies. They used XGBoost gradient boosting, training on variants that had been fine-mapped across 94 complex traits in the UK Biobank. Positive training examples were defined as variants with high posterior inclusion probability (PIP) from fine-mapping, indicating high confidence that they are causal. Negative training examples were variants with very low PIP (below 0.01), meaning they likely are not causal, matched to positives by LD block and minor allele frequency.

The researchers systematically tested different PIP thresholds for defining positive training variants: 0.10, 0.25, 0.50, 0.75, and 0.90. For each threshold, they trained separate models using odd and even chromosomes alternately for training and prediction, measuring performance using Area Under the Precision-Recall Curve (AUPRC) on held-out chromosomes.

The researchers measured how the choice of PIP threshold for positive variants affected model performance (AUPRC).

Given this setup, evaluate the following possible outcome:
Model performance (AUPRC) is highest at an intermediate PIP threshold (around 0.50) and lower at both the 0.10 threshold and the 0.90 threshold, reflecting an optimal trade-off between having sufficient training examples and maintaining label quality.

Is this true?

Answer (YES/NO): NO